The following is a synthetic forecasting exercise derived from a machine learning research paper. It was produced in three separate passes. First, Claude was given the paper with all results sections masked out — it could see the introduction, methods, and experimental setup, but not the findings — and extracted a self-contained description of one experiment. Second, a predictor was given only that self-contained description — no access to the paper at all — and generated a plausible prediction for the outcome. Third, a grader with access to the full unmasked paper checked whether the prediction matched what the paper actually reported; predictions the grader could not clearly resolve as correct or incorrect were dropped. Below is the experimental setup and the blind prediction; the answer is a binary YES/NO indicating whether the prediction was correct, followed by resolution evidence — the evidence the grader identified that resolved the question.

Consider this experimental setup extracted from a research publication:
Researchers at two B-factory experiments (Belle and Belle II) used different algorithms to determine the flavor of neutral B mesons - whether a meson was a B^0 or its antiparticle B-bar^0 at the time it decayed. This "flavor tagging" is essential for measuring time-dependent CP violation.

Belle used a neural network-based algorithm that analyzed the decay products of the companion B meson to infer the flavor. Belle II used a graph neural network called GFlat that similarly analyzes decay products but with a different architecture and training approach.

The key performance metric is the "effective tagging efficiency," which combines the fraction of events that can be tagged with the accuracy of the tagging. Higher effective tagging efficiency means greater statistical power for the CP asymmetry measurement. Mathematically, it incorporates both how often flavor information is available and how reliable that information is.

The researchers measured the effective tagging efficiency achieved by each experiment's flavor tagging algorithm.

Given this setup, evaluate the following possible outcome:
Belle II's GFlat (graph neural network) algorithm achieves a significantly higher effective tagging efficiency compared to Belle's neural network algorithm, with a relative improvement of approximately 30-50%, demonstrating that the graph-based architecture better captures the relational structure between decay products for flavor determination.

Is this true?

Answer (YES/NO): NO